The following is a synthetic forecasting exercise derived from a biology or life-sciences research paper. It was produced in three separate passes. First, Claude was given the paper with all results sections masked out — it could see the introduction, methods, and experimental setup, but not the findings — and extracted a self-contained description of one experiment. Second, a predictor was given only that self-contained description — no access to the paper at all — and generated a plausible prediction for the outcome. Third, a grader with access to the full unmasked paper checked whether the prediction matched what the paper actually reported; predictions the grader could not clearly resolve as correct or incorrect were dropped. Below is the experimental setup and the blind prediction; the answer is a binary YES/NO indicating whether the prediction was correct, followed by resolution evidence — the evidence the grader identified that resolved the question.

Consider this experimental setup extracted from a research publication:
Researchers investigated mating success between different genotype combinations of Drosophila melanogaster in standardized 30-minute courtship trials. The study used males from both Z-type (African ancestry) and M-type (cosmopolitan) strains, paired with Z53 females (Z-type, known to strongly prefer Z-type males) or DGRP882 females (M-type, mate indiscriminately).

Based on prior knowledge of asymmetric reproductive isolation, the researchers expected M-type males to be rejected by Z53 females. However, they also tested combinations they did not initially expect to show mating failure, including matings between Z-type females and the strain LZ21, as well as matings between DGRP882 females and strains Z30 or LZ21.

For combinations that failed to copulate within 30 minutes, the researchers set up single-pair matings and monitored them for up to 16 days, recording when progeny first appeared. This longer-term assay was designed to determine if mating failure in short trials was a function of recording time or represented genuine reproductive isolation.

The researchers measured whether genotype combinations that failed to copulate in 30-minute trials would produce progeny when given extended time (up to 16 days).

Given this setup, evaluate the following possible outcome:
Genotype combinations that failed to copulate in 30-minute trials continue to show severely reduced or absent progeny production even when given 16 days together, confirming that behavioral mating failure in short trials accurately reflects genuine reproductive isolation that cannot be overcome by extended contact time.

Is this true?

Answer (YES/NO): YES